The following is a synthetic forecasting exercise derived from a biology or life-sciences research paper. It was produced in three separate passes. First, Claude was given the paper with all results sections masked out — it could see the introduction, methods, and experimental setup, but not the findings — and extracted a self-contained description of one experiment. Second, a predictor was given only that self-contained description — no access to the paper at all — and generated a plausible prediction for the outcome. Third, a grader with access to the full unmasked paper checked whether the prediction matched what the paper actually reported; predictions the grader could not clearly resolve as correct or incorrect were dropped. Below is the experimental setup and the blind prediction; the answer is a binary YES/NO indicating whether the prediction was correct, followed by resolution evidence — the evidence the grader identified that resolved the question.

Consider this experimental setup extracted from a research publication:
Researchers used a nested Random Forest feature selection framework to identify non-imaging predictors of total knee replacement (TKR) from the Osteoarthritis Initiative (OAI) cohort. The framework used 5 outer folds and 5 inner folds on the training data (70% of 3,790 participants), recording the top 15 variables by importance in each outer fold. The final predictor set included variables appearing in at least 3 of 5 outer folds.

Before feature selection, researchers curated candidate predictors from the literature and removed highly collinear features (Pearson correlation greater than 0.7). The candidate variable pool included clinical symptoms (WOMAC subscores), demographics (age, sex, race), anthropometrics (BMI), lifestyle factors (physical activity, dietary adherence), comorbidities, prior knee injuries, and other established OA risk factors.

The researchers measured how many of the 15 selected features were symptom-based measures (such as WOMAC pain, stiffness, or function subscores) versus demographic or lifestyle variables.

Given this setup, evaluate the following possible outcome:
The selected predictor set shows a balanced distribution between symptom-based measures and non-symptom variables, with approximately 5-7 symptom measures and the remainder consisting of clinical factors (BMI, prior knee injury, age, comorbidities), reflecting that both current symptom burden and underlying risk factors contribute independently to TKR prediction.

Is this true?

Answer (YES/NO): NO